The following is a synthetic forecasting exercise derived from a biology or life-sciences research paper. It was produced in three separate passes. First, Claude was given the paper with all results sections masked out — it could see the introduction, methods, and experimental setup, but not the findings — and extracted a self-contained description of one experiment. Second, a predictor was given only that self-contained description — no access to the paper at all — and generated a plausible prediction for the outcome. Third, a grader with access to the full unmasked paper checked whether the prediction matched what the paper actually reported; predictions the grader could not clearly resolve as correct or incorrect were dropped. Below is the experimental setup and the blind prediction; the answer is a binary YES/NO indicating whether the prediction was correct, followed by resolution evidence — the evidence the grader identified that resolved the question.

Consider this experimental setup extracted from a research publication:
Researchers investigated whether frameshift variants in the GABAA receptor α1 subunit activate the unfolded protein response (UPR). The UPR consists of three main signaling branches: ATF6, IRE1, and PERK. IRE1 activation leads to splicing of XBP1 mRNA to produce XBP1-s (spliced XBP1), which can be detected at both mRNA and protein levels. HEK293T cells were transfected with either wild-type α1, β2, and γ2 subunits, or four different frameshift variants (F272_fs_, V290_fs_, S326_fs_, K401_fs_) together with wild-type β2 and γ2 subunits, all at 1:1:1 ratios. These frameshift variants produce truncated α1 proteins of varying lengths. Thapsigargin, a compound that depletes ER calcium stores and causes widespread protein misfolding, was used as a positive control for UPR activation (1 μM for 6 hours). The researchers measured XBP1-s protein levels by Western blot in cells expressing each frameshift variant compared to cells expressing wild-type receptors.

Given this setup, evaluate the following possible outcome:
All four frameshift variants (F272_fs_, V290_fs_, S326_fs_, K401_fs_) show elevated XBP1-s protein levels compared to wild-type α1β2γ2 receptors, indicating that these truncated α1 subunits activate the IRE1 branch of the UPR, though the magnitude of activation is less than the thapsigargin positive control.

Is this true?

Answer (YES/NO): NO